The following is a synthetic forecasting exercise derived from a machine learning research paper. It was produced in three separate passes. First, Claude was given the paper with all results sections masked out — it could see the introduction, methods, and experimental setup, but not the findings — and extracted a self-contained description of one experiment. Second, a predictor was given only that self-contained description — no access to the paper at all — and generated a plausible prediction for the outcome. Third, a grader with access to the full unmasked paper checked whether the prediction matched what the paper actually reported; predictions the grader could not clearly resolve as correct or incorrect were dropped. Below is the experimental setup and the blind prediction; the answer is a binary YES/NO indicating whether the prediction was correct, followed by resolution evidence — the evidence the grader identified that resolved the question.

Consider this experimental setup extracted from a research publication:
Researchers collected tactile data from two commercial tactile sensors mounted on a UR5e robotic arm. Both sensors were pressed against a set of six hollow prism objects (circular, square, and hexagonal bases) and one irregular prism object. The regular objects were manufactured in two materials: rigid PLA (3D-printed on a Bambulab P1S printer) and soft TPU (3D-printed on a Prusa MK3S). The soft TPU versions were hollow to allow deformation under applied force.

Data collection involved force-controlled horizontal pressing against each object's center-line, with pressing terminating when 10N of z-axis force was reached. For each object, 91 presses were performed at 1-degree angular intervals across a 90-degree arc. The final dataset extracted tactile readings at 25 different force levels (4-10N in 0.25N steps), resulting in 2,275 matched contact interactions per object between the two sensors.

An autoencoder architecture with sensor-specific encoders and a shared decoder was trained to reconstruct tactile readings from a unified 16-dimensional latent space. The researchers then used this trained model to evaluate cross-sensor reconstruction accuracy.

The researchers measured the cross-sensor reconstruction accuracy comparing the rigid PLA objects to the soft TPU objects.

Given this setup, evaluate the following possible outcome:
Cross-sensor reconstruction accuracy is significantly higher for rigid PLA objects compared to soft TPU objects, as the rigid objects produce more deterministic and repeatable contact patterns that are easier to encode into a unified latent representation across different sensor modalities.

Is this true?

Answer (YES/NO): NO